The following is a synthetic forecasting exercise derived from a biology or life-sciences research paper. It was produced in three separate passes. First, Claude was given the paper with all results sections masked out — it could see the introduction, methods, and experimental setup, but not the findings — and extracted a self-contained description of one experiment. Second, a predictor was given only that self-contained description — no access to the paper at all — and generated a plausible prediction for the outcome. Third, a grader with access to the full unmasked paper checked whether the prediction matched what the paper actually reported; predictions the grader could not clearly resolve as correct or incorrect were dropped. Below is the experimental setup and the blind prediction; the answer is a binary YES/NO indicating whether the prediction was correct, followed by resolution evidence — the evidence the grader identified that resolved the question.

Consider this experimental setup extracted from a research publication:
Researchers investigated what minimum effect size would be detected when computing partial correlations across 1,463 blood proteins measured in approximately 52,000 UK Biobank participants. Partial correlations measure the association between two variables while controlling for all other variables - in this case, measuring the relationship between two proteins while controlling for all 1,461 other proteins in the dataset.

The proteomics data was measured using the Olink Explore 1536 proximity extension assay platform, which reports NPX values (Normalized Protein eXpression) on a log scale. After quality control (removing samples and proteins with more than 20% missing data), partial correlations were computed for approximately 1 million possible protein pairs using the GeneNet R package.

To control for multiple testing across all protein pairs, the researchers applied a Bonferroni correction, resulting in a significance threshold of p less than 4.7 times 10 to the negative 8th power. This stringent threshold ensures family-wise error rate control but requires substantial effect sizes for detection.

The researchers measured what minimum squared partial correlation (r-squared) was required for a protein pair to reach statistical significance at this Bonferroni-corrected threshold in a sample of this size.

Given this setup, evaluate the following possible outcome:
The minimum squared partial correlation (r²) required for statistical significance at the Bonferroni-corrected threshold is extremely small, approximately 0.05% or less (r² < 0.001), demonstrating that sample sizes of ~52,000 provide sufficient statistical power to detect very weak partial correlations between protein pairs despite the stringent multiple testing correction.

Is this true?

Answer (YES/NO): NO